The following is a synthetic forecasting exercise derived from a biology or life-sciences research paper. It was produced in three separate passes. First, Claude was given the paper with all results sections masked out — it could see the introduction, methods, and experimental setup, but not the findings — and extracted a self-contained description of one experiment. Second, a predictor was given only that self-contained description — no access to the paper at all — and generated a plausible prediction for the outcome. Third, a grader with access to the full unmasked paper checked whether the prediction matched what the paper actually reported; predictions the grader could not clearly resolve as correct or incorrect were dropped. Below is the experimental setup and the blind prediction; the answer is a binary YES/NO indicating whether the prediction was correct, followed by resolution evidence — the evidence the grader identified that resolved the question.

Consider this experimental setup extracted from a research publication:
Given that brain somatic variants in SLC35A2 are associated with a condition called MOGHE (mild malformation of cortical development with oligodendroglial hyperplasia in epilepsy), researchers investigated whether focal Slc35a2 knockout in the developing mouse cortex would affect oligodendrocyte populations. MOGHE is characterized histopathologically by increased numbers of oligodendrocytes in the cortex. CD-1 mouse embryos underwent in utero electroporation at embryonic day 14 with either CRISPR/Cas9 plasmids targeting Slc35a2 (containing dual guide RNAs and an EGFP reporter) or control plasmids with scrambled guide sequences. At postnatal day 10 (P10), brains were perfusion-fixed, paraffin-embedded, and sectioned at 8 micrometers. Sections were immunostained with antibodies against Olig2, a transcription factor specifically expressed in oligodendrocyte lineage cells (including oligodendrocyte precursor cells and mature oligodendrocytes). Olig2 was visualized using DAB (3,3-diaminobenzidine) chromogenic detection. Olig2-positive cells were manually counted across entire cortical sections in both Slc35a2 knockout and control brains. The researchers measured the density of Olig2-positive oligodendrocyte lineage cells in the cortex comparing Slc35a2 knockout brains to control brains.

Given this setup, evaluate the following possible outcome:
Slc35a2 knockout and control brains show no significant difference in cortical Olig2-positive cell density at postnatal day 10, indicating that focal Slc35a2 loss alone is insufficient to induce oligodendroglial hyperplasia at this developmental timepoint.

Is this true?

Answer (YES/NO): YES